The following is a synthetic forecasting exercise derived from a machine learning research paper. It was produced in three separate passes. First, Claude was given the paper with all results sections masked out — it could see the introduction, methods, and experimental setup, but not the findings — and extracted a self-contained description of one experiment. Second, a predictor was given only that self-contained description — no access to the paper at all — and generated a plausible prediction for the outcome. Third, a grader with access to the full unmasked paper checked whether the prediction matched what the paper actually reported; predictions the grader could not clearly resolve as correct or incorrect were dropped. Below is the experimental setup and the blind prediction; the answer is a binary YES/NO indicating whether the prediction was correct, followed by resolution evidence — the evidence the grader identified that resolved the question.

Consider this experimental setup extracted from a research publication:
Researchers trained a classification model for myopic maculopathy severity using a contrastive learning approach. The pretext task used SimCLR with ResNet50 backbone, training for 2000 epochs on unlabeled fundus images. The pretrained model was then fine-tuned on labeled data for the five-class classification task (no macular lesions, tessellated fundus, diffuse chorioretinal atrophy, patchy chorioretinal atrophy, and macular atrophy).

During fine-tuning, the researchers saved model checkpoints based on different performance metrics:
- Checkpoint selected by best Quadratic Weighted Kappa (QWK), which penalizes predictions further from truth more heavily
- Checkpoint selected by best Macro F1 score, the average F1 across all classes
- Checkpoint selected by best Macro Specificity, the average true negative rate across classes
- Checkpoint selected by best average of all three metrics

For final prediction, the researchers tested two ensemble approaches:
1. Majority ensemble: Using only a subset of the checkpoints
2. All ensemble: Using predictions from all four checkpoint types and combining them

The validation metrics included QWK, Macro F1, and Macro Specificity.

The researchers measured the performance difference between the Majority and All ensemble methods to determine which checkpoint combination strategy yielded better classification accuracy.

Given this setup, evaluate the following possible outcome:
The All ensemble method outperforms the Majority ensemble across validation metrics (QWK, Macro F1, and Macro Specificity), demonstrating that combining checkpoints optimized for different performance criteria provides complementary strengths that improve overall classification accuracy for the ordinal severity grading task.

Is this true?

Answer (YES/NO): NO